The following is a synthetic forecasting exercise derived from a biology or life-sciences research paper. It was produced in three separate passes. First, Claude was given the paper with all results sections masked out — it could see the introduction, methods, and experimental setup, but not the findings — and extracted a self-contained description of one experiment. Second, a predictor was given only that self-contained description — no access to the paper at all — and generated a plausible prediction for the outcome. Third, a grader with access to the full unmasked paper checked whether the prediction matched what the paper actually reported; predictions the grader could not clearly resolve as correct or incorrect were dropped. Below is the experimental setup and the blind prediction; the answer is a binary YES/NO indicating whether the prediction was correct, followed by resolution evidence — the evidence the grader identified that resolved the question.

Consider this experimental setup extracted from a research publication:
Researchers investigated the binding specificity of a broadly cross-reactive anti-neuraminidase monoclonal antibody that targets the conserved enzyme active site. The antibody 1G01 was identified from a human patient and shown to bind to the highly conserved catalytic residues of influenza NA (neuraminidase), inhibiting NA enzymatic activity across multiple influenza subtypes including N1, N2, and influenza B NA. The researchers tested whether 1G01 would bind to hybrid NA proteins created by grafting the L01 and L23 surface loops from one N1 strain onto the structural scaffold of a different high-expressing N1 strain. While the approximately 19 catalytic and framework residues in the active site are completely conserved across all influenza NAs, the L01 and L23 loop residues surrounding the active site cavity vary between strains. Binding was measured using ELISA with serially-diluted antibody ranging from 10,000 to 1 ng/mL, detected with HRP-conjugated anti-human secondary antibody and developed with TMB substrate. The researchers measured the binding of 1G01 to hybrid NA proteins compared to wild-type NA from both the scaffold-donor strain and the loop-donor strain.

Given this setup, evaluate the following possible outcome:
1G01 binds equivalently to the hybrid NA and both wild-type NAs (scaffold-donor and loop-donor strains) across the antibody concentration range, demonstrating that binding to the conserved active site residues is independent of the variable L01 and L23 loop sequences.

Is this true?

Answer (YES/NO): YES